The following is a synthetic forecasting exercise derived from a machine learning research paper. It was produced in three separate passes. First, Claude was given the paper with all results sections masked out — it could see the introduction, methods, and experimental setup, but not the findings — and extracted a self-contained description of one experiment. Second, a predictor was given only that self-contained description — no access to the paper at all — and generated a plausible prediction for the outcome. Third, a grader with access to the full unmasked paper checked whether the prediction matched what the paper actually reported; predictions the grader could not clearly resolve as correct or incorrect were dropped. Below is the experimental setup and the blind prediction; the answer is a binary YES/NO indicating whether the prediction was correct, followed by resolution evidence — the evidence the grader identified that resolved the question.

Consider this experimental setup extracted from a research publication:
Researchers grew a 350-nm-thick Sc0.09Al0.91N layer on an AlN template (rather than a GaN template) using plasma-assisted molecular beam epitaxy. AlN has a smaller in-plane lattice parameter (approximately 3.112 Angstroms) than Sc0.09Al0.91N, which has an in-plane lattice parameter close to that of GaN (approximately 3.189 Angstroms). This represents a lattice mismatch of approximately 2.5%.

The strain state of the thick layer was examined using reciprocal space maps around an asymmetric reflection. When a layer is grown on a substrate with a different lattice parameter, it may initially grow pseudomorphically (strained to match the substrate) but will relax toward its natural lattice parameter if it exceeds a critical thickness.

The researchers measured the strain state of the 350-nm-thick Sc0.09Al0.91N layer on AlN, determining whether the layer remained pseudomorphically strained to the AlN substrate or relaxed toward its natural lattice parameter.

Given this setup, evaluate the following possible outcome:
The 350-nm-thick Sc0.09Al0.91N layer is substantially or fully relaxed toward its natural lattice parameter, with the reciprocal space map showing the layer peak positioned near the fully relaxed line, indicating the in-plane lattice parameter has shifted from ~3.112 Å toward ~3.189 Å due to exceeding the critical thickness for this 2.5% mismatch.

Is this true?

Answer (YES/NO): YES